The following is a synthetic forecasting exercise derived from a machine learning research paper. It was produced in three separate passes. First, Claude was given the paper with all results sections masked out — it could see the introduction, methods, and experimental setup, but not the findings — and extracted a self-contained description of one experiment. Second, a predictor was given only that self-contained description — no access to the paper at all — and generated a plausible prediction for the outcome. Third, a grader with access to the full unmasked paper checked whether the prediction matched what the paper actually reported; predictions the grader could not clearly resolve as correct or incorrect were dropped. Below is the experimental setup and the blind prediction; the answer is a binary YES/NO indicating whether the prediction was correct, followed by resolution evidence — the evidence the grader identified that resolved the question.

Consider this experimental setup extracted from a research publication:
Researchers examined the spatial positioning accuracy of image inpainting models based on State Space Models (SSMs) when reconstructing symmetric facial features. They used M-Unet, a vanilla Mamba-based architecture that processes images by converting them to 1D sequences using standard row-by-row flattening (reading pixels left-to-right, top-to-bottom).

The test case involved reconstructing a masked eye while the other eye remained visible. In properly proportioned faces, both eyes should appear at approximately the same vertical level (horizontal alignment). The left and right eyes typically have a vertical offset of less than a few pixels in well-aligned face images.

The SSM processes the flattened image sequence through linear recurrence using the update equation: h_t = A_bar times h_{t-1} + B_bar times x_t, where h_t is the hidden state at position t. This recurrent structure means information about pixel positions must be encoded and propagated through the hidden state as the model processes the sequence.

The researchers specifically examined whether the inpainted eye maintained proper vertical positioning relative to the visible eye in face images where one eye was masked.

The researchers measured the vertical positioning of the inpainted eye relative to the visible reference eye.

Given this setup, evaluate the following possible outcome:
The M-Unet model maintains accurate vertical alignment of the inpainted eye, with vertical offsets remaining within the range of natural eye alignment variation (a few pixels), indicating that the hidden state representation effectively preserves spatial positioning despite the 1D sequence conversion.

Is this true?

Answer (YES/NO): NO